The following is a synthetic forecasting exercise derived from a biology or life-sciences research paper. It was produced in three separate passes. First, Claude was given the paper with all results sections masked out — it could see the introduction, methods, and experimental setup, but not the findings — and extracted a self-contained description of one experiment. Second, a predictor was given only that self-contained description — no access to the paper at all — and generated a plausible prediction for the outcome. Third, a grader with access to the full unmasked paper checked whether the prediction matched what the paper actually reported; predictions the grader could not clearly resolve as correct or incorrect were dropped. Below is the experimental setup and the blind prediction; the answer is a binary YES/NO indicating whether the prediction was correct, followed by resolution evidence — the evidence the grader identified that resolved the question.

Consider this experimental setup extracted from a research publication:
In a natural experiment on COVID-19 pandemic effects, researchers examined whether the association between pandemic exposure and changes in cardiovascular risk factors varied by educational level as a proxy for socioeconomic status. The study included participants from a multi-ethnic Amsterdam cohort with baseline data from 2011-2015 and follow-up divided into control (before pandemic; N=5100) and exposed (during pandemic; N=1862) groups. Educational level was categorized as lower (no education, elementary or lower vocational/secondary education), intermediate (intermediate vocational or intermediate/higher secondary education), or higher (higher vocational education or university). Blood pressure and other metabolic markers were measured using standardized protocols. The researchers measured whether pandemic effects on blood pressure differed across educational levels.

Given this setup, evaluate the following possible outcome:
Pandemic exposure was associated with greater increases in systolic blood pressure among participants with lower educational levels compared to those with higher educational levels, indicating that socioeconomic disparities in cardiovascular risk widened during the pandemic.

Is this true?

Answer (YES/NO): NO